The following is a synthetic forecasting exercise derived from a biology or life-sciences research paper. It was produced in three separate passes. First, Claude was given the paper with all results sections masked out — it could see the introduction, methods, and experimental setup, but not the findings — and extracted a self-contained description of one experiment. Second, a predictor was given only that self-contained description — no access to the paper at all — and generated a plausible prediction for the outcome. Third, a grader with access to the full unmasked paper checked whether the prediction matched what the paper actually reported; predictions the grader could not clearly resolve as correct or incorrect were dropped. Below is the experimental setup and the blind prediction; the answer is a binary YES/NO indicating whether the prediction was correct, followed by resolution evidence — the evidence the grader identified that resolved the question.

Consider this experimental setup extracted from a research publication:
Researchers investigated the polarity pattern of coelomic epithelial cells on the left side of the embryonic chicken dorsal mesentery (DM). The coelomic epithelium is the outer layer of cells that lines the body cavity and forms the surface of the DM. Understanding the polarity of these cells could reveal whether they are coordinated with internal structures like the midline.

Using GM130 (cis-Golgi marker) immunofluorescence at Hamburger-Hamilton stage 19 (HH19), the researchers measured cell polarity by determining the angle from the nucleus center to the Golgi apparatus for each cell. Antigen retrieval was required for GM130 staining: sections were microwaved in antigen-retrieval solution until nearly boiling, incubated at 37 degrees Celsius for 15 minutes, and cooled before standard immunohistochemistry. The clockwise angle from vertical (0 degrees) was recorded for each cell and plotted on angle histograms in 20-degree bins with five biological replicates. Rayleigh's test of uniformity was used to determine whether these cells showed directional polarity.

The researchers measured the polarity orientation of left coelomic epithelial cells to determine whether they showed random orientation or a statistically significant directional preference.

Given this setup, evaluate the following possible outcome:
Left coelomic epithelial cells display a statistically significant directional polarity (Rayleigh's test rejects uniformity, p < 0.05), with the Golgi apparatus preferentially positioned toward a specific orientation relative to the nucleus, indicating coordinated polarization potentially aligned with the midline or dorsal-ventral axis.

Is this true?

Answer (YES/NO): YES